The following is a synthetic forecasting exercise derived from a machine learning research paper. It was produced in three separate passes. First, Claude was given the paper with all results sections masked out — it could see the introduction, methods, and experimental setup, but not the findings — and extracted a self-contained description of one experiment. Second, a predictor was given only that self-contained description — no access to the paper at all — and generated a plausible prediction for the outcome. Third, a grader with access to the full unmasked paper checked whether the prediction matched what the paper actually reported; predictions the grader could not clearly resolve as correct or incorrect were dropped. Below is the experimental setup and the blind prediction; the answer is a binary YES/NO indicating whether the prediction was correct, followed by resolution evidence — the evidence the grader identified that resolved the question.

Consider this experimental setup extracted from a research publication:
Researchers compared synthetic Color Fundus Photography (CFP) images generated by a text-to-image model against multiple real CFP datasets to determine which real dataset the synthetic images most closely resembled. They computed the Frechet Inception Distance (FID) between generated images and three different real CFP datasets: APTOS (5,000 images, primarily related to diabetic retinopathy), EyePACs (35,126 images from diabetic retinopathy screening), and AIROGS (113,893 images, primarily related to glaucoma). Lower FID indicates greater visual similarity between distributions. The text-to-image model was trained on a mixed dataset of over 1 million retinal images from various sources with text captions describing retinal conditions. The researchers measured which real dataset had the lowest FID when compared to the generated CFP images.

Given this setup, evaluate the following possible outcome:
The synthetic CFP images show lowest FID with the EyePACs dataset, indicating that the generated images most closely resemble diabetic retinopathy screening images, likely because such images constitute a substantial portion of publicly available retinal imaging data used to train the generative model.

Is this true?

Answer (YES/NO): NO